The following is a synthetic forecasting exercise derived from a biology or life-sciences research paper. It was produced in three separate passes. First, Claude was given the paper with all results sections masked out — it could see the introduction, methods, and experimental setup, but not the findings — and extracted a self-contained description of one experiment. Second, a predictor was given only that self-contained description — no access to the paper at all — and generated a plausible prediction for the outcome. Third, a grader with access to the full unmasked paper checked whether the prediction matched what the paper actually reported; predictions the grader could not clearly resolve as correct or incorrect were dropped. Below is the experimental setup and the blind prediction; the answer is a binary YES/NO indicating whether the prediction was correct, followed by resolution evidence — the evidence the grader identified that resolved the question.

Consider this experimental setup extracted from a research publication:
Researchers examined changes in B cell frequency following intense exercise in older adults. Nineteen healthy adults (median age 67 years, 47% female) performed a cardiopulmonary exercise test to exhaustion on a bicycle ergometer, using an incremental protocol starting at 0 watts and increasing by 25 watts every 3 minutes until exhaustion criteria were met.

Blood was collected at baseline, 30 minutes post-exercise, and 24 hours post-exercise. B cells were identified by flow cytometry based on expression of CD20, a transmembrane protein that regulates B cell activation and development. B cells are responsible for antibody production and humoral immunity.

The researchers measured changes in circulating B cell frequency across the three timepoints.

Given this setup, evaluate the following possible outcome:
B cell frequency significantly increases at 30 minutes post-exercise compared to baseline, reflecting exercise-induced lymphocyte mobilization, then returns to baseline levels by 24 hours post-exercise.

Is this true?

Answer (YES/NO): NO